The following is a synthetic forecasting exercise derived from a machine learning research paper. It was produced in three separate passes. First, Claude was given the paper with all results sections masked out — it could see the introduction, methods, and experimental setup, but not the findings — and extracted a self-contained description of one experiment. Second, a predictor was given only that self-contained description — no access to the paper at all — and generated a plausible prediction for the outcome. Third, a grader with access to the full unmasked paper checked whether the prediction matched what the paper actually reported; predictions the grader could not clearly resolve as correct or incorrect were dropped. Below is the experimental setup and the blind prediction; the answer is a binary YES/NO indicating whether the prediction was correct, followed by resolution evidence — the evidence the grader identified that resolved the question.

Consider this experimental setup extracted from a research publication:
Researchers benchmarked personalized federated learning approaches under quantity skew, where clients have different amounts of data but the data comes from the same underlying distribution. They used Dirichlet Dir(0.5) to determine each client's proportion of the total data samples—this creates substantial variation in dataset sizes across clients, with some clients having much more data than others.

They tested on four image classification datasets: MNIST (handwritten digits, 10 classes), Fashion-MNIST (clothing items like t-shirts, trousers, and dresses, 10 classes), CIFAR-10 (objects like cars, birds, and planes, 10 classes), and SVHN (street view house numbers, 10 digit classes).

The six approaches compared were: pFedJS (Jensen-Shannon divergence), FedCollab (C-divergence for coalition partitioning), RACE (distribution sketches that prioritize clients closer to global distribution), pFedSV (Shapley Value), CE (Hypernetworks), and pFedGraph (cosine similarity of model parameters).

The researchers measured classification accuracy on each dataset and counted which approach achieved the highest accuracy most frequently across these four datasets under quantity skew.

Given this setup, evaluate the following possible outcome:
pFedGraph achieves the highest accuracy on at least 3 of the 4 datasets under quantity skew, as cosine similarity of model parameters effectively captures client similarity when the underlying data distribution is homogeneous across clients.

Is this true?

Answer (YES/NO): NO